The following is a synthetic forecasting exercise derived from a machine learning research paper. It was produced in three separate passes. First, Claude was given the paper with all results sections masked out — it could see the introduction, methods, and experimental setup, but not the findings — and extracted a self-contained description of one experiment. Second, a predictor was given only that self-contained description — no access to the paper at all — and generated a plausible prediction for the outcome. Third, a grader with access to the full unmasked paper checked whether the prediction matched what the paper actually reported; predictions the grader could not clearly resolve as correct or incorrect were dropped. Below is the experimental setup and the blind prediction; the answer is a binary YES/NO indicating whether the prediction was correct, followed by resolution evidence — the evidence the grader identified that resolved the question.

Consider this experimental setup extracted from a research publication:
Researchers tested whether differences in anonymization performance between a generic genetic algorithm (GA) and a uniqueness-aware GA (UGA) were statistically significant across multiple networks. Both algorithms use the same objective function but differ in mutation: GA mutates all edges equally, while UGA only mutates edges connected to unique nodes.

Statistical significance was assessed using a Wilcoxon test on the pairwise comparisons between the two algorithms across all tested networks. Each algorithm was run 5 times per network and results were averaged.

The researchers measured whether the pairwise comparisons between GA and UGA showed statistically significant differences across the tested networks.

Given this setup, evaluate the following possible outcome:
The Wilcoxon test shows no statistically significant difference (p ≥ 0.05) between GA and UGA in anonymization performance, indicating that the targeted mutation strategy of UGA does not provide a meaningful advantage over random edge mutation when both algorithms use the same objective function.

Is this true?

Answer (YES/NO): NO